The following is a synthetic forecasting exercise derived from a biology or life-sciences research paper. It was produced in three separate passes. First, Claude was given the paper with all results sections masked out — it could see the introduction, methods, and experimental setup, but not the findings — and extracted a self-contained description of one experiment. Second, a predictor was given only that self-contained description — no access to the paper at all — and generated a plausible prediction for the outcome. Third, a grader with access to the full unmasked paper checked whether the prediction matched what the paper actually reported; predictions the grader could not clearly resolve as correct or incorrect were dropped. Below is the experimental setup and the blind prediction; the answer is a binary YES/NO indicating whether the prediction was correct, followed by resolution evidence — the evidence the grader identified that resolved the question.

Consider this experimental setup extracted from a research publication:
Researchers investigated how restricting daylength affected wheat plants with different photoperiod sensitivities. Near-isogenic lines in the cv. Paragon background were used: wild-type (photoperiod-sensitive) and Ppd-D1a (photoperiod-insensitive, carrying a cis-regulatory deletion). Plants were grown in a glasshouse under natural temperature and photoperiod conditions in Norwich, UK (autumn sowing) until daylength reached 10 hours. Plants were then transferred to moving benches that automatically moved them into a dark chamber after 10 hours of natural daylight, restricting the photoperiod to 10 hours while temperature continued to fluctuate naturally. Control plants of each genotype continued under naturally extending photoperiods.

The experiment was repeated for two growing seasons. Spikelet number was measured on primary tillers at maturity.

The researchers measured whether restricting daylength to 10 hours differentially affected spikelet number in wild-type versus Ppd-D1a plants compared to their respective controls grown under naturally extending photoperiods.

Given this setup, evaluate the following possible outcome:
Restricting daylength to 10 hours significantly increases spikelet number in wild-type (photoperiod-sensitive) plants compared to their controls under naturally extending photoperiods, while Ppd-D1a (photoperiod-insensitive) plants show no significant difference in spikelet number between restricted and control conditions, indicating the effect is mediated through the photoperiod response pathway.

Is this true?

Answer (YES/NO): NO